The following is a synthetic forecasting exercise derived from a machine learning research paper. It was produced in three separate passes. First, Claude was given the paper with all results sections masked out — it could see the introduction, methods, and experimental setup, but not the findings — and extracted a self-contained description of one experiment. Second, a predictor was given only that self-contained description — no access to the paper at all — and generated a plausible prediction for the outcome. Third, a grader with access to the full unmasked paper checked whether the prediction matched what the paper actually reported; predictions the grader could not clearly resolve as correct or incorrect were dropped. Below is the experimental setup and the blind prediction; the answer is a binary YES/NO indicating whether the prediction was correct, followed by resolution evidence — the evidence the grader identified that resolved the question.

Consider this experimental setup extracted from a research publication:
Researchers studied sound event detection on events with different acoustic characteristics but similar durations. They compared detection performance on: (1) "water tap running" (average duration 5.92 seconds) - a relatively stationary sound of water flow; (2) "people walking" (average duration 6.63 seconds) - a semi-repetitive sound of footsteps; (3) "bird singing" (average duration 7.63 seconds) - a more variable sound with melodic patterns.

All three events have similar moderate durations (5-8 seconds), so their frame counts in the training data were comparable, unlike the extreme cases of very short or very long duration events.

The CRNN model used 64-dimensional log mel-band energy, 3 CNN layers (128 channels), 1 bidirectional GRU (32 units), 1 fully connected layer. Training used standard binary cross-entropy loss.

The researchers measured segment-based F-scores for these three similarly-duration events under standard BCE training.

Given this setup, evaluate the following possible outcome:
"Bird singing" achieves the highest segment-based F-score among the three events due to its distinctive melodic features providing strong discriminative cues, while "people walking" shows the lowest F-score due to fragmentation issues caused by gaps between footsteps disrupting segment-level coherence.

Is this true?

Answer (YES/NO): NO